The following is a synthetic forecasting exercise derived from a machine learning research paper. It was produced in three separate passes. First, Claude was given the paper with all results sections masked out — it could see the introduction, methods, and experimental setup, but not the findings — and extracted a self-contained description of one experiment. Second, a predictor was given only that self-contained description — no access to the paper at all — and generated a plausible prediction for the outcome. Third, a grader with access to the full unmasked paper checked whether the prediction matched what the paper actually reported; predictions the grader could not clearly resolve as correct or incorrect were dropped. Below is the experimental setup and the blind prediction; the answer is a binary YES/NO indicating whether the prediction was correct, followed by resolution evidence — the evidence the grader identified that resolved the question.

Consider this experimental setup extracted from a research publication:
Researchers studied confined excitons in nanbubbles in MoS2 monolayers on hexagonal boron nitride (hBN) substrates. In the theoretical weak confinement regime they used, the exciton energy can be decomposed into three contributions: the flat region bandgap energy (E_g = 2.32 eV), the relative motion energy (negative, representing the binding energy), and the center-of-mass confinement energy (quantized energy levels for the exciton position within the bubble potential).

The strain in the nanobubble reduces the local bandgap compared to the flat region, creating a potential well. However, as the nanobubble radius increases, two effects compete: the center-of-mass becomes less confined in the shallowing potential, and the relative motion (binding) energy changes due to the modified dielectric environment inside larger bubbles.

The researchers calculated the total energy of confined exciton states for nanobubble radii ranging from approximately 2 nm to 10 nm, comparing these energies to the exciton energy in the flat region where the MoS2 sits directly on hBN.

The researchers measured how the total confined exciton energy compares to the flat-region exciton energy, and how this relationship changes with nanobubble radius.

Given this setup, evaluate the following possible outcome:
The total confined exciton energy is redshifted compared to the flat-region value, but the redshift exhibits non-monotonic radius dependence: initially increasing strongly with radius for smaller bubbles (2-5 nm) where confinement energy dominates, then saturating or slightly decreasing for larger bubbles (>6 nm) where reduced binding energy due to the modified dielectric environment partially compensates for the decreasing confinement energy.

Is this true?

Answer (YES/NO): NO